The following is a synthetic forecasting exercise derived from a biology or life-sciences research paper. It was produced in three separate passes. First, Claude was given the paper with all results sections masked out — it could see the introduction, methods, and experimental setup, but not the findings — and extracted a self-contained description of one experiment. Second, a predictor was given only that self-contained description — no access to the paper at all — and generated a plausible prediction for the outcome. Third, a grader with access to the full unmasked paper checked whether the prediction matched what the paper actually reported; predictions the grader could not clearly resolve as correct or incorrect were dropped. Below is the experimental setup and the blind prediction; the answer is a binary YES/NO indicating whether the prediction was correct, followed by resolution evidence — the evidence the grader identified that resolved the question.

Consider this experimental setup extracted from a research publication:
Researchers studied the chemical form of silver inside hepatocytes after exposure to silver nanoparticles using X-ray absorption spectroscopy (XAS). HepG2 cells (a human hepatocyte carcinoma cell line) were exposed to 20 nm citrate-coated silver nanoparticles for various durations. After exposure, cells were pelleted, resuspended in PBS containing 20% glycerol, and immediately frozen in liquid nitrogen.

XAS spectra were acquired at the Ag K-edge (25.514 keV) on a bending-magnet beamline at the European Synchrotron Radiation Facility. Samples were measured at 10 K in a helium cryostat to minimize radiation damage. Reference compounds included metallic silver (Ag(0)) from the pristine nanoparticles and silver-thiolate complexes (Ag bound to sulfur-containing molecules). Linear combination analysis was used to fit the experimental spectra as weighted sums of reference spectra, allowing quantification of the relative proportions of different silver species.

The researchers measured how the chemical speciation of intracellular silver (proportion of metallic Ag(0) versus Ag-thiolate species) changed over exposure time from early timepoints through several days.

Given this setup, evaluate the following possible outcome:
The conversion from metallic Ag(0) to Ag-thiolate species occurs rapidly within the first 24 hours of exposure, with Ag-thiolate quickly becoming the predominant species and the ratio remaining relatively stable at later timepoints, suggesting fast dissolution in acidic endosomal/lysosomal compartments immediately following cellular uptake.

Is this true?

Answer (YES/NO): YES